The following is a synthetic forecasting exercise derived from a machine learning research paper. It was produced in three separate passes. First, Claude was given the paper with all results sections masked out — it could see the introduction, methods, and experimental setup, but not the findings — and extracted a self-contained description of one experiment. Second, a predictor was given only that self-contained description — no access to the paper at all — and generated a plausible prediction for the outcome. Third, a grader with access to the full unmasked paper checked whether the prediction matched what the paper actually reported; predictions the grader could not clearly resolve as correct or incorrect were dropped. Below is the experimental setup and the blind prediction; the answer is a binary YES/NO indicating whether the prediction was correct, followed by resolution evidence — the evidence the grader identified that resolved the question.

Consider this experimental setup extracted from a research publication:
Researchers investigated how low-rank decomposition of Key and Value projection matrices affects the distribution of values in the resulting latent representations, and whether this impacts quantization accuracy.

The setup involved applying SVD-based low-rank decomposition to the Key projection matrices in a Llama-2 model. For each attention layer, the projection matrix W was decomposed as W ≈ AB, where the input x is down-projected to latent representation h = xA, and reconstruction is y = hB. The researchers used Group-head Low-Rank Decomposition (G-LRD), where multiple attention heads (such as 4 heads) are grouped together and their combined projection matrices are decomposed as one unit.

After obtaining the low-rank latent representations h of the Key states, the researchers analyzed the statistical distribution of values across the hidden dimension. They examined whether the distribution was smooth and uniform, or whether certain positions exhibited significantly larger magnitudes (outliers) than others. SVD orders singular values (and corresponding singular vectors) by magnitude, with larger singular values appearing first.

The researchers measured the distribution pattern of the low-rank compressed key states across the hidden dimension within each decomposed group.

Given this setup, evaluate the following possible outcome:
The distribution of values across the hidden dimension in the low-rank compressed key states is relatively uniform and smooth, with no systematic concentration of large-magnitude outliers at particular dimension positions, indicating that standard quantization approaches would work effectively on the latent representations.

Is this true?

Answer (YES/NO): NO